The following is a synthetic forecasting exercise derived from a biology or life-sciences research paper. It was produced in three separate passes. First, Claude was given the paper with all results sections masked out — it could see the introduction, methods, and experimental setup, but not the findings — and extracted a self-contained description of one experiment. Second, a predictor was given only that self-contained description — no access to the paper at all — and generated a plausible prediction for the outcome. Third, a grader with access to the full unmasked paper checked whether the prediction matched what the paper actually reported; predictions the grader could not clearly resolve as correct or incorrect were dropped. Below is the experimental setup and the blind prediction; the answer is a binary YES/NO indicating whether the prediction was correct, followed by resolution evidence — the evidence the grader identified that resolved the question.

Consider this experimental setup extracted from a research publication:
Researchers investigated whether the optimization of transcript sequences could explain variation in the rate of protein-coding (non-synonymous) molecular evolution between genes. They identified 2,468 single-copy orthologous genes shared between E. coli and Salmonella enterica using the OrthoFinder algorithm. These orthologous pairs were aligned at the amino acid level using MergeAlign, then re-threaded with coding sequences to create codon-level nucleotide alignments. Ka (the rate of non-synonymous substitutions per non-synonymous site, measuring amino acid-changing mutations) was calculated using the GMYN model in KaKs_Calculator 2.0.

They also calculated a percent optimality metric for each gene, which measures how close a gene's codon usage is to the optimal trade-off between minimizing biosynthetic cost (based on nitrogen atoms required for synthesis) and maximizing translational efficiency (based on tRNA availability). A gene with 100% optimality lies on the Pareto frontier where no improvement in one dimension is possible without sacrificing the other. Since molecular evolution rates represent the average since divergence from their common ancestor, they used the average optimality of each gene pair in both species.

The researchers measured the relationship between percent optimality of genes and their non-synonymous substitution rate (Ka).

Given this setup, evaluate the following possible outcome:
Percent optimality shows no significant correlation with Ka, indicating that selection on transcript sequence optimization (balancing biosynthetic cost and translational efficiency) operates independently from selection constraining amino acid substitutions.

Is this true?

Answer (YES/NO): NO